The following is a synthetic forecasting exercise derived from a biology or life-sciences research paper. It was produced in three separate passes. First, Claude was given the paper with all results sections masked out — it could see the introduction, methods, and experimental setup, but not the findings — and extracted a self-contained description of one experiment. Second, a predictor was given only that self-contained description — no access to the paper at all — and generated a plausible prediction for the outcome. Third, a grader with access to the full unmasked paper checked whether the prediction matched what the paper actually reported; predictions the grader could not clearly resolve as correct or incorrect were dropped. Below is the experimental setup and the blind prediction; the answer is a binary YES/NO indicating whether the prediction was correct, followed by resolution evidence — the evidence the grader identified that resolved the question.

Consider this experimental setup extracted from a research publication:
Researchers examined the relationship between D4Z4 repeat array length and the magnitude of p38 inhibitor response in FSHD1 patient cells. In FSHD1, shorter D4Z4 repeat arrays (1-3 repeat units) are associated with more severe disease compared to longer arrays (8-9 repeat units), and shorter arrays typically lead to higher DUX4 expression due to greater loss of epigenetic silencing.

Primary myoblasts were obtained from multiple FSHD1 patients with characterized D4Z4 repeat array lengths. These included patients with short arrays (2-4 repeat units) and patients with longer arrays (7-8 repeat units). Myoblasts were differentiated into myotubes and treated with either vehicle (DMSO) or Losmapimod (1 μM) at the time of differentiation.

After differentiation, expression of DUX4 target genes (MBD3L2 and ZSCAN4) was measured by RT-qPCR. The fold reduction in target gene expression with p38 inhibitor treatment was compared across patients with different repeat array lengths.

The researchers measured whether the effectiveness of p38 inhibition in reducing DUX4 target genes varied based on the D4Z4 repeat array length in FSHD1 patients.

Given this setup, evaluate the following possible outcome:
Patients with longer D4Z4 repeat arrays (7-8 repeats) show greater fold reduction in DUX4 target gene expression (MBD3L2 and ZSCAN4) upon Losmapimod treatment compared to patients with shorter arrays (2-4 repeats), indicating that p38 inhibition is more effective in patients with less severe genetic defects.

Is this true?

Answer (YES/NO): NO